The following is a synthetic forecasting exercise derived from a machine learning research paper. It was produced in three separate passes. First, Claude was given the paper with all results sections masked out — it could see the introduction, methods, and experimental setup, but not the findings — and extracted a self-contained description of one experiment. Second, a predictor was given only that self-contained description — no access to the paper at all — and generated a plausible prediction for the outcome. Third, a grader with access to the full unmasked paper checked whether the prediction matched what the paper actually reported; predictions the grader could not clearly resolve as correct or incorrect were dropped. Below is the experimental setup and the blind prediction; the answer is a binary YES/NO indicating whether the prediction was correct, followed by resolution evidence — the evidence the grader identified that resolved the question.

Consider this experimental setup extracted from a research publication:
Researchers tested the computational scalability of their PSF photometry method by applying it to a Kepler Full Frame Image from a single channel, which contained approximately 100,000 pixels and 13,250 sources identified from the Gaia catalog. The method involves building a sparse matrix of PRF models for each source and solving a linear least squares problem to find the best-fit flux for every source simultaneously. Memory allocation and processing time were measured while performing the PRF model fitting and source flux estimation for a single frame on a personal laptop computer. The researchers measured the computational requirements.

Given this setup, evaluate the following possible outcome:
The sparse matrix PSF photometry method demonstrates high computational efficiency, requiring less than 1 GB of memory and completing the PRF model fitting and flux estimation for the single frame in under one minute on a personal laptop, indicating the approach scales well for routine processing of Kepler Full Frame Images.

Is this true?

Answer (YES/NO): NO